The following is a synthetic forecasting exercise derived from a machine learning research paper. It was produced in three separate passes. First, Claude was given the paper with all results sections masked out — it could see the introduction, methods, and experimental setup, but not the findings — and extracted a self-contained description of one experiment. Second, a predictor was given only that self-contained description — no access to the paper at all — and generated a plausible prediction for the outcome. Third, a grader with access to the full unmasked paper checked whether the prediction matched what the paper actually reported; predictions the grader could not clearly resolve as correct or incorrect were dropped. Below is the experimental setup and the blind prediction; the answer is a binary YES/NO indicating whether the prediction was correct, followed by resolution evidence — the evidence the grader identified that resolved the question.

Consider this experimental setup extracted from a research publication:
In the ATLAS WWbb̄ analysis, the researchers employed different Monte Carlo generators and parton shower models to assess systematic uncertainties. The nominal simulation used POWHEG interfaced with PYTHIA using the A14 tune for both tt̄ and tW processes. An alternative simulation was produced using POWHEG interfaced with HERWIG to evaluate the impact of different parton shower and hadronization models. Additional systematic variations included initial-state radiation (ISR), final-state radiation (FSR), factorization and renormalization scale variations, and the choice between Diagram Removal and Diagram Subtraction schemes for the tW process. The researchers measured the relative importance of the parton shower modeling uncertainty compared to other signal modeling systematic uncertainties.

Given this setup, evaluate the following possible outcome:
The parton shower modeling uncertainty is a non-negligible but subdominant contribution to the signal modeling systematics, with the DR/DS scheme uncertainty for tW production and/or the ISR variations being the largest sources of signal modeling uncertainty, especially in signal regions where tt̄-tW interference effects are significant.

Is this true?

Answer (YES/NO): YES